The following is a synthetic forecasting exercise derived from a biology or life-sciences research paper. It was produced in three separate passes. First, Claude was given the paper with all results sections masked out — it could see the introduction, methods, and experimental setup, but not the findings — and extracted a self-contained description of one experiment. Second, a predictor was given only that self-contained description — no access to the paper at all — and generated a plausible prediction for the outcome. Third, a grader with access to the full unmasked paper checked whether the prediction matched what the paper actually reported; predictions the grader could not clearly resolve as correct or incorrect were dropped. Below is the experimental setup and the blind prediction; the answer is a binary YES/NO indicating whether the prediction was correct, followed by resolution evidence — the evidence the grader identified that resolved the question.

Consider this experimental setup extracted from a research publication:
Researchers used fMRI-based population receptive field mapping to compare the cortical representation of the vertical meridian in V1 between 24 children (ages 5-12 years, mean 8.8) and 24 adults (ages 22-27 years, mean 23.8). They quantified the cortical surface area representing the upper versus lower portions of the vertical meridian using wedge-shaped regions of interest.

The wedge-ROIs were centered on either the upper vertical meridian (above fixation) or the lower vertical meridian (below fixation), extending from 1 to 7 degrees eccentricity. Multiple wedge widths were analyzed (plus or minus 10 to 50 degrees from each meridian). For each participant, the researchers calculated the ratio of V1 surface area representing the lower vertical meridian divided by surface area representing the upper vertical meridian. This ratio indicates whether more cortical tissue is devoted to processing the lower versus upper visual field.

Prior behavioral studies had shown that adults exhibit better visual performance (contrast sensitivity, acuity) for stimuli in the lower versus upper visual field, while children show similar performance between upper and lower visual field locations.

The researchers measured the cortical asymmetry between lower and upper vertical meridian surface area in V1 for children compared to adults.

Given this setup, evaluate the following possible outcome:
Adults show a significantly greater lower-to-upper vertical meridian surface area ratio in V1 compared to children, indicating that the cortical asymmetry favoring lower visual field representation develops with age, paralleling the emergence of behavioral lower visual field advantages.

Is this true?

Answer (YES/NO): YES